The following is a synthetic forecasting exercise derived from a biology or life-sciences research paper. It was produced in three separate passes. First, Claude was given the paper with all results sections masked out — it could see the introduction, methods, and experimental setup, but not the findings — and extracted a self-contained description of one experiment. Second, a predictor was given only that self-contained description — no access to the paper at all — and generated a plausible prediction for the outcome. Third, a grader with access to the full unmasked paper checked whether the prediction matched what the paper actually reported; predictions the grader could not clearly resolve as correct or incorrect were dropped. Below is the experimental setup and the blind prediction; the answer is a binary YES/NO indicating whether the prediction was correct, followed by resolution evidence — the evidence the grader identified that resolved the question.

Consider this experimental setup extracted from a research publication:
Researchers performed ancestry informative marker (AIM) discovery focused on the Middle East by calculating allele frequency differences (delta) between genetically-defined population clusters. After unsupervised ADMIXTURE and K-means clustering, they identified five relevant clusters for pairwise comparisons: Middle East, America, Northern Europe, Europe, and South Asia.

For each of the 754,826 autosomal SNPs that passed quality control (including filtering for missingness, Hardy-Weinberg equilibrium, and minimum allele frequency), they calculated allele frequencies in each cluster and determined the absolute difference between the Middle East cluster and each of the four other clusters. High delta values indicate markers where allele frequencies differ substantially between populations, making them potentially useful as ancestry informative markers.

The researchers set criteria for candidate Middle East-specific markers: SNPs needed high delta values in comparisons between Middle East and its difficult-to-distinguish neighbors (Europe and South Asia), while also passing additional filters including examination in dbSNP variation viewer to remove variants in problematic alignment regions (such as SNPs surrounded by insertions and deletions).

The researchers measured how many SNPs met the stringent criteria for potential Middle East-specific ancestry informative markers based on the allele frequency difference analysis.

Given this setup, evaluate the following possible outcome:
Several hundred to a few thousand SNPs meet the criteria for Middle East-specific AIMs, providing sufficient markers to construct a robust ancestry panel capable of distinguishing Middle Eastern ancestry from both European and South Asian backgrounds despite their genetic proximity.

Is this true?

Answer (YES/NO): NO